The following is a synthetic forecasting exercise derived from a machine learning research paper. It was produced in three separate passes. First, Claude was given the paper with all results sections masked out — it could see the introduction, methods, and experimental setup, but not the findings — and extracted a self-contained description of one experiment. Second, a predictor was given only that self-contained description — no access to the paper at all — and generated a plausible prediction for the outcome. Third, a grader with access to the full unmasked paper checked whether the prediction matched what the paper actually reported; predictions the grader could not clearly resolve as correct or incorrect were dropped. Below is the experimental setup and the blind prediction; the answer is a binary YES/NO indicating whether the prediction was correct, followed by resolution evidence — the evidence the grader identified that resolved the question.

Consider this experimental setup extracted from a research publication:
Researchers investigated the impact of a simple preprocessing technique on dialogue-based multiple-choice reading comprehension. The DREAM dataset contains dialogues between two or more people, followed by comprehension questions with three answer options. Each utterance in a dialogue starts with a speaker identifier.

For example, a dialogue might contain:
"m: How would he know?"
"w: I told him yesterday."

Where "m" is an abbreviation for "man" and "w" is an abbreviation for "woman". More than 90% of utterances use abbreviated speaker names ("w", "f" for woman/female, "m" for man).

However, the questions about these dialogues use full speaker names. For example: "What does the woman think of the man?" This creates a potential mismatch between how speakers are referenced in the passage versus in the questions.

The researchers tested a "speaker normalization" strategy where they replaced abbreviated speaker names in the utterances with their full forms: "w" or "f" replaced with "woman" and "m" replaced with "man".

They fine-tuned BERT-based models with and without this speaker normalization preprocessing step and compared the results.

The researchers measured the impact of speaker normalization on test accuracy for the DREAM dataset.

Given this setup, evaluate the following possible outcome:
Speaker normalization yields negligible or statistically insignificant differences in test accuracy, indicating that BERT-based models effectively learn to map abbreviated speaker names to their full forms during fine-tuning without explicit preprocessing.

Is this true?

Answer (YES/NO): NO